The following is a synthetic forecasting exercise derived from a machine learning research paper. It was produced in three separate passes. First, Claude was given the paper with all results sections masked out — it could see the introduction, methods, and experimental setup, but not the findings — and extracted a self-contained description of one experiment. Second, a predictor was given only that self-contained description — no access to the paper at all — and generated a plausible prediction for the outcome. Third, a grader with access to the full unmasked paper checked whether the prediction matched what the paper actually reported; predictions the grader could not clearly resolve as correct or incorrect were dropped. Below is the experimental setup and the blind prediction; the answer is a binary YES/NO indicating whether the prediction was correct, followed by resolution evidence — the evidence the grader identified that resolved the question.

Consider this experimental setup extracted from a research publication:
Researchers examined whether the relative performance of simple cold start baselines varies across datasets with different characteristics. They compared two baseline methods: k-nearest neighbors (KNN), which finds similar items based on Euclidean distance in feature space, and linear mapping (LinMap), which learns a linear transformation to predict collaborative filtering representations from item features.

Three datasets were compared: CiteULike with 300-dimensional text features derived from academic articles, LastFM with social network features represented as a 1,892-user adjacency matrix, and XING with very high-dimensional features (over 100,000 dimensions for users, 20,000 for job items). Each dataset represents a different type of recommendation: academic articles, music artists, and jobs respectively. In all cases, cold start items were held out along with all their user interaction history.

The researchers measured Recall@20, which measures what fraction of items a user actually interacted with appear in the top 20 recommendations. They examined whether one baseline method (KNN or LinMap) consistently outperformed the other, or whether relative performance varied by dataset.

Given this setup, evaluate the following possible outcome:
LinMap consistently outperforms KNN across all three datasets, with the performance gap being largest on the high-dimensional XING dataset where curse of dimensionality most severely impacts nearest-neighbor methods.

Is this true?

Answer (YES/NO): NO